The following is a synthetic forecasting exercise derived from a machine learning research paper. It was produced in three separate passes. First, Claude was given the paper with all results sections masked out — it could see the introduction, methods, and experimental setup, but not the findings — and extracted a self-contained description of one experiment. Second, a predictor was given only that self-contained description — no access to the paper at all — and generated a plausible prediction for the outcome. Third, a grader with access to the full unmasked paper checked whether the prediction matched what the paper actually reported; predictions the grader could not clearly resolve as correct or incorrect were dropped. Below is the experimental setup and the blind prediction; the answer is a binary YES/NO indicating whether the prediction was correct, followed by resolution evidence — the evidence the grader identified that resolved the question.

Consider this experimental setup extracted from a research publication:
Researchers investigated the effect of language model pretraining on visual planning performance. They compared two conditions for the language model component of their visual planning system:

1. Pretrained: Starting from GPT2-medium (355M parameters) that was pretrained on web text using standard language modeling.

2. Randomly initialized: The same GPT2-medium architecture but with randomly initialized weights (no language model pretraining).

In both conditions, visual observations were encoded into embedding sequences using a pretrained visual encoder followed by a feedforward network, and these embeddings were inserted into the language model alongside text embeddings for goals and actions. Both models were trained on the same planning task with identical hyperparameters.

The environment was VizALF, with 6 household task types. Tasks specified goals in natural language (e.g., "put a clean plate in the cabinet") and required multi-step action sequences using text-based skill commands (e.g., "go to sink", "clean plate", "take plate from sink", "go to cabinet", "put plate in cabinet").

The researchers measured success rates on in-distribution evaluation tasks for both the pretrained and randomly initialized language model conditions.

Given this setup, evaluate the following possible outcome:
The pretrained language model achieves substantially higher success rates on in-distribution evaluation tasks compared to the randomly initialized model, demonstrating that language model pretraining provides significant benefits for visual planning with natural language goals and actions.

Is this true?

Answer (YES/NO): YES